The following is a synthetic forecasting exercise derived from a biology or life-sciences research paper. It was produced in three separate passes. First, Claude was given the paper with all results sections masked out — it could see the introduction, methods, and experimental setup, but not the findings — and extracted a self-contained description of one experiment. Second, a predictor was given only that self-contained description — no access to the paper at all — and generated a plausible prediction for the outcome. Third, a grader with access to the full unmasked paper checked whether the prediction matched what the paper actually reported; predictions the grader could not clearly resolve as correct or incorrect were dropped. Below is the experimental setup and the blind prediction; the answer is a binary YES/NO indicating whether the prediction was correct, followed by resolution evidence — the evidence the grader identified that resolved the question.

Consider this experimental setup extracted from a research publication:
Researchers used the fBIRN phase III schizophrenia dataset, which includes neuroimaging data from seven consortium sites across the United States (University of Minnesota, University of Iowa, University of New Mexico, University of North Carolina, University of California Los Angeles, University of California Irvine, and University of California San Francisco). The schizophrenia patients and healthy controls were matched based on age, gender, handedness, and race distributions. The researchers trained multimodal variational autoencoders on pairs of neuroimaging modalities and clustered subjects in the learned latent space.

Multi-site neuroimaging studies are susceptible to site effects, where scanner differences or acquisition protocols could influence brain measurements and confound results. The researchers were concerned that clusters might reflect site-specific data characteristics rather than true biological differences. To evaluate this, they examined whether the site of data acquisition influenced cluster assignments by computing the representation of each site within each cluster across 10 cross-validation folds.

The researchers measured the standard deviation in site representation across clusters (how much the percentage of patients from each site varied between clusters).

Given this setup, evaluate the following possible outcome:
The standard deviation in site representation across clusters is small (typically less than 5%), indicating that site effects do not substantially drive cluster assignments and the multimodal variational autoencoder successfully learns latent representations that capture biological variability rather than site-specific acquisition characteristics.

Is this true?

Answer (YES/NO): YES